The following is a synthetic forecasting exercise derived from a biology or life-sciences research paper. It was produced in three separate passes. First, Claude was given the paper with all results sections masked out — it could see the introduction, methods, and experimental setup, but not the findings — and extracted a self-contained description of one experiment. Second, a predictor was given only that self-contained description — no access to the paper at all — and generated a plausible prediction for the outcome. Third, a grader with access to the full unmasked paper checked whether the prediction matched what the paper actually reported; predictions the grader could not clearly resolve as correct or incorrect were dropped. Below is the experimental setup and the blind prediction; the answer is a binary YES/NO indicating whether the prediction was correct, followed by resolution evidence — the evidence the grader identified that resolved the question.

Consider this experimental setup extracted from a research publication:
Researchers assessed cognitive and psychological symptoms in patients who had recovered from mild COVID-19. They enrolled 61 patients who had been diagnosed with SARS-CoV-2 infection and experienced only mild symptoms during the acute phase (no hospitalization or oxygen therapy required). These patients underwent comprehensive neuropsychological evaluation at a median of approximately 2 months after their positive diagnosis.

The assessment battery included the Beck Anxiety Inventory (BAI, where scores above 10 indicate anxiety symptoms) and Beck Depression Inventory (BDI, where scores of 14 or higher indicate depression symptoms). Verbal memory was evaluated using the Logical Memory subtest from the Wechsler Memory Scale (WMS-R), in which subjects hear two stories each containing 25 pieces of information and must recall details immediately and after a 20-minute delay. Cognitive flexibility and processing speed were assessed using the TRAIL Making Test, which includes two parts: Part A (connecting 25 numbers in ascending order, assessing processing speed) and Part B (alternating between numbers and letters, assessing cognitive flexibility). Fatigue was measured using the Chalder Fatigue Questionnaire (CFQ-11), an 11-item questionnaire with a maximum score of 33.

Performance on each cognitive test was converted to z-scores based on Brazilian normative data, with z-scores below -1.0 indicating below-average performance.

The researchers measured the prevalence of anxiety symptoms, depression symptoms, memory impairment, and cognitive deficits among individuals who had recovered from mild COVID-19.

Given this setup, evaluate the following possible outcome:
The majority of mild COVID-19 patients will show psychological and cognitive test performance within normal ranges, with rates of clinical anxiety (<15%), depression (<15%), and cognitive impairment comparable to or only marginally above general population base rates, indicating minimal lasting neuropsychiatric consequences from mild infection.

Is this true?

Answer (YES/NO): NO